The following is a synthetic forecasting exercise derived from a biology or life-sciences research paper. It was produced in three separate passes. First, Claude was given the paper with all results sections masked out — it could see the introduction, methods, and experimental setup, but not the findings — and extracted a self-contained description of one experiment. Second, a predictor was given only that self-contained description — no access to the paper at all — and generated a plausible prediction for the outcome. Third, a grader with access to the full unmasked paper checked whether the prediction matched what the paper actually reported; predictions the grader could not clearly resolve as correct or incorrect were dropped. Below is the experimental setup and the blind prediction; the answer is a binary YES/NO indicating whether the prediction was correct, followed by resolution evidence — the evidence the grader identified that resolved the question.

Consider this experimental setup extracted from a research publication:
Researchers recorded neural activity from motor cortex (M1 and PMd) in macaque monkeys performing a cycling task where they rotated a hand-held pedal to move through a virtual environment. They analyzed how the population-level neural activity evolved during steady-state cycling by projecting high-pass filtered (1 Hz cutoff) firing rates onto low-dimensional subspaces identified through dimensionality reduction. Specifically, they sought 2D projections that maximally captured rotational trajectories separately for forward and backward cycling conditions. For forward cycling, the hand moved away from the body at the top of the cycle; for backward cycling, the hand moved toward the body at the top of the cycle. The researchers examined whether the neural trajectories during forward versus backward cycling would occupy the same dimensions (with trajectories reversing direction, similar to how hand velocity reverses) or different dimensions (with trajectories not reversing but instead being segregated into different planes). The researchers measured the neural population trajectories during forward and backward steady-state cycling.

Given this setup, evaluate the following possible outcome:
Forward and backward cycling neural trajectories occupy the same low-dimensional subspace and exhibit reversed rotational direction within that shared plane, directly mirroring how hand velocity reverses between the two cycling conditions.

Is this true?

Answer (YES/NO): NO